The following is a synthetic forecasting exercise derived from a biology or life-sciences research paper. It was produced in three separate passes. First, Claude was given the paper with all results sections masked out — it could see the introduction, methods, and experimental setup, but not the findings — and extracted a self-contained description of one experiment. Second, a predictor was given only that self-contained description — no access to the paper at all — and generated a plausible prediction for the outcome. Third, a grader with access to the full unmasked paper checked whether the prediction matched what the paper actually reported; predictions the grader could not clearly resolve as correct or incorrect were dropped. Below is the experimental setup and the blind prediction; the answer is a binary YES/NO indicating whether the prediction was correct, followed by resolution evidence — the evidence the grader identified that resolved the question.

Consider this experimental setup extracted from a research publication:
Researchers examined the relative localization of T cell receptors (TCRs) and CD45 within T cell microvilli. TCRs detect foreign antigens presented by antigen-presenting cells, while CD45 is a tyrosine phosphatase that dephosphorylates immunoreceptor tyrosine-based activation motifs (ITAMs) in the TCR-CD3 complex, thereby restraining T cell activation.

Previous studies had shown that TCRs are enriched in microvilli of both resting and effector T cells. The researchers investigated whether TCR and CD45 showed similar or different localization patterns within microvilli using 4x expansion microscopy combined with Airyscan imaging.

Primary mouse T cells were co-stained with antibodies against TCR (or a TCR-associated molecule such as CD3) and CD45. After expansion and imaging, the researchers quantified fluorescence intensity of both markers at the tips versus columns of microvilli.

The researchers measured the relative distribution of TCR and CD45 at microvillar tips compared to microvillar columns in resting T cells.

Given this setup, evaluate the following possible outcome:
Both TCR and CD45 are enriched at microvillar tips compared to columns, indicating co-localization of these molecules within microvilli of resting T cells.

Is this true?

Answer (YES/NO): NO